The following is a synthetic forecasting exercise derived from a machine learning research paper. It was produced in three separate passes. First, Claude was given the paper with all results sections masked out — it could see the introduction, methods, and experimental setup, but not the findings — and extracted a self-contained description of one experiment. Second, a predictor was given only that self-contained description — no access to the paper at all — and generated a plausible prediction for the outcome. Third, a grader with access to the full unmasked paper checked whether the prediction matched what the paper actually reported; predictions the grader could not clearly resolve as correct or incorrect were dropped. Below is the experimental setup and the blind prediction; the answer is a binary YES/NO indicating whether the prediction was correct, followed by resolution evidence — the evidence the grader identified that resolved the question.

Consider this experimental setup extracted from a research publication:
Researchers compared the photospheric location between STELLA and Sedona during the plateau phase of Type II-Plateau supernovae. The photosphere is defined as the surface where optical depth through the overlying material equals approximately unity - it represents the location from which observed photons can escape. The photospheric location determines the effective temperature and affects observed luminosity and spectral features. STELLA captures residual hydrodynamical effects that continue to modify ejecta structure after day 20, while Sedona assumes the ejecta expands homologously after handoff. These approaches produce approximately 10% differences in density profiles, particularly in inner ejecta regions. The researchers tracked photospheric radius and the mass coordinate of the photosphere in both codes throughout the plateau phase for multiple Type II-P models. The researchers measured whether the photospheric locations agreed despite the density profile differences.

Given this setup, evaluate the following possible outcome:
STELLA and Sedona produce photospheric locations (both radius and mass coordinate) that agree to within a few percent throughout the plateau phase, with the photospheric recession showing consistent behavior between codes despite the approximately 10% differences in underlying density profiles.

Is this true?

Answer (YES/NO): NO